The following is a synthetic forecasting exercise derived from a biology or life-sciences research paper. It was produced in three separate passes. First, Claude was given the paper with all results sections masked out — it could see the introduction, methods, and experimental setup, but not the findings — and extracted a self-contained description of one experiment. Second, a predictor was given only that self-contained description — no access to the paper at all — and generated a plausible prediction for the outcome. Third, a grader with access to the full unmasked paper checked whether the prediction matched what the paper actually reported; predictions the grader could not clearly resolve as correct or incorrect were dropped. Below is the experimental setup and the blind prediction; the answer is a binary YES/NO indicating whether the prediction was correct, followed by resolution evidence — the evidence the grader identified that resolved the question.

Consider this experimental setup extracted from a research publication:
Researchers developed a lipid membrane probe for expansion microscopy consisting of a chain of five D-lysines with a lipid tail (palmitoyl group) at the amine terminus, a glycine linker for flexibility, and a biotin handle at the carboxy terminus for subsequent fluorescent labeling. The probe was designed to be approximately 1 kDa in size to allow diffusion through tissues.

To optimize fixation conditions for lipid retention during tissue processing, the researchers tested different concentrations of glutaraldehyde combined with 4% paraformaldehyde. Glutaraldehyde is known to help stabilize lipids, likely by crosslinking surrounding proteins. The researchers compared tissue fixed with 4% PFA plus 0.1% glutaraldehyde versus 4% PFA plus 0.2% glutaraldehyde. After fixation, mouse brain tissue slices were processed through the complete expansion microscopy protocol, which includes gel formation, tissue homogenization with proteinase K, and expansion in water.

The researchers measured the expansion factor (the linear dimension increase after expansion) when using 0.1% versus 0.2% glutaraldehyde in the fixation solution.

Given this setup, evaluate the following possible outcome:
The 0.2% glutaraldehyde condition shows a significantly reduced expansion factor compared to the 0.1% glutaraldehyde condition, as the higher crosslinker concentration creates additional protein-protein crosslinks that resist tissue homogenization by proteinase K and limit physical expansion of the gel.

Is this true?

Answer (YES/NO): YES